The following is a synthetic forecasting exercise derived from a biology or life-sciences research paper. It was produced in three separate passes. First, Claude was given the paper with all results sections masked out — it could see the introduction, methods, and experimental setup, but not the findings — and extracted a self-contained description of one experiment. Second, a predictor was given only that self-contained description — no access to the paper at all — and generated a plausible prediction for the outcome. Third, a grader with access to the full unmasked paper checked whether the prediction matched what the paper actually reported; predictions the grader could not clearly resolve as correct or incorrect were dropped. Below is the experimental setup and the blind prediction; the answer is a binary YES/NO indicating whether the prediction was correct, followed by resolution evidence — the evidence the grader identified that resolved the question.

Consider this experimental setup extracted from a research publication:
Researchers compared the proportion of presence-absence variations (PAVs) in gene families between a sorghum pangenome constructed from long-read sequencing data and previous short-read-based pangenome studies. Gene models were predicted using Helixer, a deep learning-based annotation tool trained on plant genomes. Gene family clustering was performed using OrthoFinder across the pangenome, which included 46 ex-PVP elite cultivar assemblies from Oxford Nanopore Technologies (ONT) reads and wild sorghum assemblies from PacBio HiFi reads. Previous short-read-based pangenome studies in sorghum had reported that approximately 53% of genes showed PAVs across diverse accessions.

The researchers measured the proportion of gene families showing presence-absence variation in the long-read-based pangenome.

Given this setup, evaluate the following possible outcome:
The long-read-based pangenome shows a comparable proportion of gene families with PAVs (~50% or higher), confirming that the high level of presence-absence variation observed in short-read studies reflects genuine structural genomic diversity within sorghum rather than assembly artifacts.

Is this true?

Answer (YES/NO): NO